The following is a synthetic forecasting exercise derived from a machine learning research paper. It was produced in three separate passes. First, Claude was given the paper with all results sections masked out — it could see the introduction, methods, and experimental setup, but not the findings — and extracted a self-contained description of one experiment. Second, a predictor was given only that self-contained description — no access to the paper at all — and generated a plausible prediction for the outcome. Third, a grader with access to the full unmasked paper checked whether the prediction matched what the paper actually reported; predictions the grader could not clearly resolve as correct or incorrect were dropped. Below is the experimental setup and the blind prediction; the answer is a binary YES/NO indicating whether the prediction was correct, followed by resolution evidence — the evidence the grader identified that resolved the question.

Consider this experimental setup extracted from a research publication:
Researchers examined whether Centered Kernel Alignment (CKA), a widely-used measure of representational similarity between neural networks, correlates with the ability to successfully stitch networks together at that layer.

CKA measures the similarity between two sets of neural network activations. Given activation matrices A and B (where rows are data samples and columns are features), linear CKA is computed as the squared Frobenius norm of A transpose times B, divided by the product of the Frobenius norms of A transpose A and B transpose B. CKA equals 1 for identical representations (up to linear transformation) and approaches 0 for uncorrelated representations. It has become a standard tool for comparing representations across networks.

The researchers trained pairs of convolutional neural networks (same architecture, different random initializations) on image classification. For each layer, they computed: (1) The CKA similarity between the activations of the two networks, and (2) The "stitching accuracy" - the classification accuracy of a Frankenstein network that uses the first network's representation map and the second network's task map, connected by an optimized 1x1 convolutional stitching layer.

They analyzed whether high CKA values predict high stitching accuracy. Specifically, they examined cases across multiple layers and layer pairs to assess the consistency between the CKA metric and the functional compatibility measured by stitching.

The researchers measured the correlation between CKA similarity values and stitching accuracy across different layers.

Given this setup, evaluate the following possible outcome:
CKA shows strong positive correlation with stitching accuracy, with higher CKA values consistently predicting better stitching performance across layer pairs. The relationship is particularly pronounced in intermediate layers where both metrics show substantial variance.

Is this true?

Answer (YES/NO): NO